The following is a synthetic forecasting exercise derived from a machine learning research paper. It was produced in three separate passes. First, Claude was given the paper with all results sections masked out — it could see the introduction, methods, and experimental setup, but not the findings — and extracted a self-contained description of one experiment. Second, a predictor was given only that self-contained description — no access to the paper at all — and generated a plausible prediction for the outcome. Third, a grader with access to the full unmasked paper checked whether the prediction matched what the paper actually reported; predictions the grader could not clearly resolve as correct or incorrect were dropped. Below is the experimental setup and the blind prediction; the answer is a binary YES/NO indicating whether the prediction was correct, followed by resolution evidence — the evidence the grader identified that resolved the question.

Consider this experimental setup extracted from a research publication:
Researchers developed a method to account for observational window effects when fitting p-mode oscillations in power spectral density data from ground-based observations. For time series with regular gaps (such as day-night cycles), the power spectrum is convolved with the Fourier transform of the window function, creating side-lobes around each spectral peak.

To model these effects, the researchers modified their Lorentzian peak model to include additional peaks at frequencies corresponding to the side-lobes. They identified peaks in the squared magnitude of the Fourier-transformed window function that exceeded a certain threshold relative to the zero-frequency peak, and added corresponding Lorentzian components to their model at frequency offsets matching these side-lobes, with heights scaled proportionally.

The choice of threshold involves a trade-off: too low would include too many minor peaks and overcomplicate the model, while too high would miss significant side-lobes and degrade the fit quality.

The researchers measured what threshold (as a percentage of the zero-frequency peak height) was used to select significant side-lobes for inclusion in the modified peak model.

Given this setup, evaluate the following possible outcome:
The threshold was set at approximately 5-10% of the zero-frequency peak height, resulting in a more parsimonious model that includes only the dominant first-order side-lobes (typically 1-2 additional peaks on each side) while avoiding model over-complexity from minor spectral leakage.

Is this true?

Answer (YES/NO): NO